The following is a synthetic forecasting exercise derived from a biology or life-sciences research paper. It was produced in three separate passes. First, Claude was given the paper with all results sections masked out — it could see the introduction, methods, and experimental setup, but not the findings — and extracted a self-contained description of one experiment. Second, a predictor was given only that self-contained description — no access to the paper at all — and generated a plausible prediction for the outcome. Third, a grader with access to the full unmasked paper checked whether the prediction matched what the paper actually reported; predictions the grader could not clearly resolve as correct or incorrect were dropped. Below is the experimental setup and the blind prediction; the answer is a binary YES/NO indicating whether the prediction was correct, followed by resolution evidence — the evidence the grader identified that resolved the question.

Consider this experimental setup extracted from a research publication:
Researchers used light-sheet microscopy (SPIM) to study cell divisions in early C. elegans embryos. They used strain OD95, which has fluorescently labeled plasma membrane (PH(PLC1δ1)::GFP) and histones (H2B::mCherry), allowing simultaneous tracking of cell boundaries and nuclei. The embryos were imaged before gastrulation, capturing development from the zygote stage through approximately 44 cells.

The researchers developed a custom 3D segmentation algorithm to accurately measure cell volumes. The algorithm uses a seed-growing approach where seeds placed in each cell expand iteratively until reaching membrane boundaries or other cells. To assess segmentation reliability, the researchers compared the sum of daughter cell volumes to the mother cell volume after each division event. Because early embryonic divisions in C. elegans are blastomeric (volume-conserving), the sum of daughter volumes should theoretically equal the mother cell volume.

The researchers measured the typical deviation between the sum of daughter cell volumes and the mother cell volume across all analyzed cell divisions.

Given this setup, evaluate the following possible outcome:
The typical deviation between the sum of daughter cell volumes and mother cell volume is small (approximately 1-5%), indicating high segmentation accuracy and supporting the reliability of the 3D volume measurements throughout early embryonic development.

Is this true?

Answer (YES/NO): YES